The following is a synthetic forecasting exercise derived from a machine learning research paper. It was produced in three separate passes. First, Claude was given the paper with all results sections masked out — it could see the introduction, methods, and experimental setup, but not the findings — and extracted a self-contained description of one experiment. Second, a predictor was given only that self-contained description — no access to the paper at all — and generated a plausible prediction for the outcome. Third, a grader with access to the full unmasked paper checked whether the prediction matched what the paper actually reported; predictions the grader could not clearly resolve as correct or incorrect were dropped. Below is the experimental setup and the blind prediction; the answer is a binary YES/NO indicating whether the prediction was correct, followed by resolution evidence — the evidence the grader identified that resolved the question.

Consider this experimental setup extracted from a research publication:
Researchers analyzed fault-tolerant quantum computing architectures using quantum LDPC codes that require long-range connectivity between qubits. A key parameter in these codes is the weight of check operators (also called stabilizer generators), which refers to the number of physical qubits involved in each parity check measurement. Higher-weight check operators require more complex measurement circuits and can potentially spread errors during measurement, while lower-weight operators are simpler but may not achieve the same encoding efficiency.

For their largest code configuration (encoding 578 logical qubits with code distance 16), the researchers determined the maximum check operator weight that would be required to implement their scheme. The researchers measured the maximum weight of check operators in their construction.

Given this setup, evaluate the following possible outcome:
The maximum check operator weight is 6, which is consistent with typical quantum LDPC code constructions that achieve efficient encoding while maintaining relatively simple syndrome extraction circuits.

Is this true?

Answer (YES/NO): NO